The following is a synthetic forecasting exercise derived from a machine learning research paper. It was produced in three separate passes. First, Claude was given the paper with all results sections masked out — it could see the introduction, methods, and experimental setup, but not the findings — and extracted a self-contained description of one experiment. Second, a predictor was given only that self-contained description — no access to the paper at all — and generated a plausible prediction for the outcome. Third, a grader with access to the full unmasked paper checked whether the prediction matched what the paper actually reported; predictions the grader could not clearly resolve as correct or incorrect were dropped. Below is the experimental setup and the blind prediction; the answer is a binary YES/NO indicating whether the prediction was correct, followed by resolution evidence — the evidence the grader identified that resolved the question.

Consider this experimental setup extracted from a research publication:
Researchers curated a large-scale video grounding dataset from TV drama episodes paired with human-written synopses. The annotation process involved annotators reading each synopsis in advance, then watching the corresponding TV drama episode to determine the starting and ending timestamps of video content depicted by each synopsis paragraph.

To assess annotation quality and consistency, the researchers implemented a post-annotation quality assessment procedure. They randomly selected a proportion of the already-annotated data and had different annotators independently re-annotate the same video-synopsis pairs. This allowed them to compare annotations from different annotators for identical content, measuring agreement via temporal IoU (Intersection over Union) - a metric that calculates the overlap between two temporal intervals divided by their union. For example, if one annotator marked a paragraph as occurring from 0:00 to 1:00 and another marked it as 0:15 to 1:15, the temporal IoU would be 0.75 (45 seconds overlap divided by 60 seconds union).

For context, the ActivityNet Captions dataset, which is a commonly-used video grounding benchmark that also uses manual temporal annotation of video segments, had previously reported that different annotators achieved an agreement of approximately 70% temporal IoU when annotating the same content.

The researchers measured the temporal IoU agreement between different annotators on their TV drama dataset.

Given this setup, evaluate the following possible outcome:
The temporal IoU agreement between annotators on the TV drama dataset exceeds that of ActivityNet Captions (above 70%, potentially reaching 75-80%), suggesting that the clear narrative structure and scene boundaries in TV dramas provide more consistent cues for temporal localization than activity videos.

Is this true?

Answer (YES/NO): NO